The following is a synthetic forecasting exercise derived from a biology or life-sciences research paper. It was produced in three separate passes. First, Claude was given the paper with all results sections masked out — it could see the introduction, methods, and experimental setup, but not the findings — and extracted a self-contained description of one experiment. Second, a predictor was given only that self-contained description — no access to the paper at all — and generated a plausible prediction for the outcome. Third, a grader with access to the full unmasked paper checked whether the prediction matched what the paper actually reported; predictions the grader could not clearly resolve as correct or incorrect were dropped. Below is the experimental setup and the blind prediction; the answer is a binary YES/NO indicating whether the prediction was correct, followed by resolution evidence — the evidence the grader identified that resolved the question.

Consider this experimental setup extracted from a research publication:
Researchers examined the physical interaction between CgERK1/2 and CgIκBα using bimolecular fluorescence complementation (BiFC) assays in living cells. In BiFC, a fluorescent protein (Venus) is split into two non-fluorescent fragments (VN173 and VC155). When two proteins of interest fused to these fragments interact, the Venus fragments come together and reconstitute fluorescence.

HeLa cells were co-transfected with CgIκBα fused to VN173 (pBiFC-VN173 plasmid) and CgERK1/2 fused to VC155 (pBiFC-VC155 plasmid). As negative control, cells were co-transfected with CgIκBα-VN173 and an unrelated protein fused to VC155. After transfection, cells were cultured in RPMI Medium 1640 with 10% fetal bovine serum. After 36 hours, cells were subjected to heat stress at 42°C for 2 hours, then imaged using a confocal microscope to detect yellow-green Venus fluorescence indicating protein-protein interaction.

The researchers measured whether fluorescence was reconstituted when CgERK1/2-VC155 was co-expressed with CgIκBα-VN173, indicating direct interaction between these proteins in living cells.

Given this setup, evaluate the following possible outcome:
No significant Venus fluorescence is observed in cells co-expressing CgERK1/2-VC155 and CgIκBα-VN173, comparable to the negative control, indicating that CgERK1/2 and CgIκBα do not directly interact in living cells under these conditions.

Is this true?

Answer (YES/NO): NO